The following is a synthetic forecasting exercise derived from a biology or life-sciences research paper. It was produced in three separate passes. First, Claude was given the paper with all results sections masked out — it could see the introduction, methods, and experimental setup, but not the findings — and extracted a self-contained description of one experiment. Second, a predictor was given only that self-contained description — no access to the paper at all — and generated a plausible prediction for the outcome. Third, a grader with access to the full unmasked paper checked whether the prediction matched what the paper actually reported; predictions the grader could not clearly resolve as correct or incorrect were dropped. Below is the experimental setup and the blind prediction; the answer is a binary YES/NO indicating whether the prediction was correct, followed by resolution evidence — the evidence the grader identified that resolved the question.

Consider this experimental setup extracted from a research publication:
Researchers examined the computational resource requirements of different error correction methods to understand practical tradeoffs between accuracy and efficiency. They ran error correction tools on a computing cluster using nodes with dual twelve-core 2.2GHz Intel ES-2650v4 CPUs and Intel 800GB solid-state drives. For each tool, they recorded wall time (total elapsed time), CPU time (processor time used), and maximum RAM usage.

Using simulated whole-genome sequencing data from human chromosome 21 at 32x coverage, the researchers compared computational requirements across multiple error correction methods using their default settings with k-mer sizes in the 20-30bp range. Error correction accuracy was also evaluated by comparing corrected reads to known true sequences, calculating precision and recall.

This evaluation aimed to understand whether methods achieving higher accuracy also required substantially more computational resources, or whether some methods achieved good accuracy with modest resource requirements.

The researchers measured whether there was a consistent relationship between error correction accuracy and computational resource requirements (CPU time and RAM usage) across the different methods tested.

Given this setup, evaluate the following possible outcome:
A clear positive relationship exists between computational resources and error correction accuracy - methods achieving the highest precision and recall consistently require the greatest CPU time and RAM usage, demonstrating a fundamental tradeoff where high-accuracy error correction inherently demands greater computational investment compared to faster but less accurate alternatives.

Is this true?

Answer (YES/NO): NO